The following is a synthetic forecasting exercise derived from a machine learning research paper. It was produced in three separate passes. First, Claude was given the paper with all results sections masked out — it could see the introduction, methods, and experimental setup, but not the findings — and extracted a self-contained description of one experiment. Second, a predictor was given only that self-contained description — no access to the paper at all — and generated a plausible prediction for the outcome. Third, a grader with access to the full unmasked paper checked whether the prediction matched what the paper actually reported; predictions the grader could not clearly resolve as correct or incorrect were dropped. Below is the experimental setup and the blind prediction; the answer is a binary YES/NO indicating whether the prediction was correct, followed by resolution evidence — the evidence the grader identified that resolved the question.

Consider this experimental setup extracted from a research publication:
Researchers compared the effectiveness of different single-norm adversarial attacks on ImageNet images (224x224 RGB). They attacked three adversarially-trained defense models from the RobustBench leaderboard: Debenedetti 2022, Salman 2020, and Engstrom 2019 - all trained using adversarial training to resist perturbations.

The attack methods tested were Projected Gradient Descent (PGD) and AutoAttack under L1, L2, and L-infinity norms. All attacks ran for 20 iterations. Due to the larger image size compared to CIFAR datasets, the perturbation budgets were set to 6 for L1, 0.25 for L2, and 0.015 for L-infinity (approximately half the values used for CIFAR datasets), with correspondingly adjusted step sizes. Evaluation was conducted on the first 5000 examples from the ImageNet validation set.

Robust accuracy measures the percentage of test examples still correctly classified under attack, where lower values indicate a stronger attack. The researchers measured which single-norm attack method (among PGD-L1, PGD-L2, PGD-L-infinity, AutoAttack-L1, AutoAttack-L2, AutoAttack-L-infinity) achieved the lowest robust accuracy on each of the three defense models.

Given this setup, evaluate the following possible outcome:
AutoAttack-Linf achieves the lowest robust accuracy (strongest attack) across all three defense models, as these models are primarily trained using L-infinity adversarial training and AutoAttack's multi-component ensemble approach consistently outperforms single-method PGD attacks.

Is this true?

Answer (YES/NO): YES